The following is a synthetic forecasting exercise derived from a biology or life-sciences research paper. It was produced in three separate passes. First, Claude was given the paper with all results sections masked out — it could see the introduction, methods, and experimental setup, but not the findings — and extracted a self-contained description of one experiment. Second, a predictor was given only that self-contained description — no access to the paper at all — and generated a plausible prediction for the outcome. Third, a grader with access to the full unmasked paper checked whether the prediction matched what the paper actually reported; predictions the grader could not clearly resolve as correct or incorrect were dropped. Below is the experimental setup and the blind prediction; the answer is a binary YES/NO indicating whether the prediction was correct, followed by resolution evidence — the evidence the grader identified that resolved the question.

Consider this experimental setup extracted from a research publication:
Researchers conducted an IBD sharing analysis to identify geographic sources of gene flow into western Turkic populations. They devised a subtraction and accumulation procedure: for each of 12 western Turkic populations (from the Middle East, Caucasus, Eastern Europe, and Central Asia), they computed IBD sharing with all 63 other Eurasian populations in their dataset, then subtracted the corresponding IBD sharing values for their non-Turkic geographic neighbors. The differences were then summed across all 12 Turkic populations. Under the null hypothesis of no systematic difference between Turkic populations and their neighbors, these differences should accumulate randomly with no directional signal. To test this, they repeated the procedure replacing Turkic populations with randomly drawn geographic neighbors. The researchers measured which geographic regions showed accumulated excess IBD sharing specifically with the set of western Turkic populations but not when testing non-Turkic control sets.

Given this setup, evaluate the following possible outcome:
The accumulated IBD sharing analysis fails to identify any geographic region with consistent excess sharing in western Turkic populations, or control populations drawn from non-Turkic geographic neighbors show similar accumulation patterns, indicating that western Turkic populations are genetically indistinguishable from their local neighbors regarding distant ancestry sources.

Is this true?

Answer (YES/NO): NO